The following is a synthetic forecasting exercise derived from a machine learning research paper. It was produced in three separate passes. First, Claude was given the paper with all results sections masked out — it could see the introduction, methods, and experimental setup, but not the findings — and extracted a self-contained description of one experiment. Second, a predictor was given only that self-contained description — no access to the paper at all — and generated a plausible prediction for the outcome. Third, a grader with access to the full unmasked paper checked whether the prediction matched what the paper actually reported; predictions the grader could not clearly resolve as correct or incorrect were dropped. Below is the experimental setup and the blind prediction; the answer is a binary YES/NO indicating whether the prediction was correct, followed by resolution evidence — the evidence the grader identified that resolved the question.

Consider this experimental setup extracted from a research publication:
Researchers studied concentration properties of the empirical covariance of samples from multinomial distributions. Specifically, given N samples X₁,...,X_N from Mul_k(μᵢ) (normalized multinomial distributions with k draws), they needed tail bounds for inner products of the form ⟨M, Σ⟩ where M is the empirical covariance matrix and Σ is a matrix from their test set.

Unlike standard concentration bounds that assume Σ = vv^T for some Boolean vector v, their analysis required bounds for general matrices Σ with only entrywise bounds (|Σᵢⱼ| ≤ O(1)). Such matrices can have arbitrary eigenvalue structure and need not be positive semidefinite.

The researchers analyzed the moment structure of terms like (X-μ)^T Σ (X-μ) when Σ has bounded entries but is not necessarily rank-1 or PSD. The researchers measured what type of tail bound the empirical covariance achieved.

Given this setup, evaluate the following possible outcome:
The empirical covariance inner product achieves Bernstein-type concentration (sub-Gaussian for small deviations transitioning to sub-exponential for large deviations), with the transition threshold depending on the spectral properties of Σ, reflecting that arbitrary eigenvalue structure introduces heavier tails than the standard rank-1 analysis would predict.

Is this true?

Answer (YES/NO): NO